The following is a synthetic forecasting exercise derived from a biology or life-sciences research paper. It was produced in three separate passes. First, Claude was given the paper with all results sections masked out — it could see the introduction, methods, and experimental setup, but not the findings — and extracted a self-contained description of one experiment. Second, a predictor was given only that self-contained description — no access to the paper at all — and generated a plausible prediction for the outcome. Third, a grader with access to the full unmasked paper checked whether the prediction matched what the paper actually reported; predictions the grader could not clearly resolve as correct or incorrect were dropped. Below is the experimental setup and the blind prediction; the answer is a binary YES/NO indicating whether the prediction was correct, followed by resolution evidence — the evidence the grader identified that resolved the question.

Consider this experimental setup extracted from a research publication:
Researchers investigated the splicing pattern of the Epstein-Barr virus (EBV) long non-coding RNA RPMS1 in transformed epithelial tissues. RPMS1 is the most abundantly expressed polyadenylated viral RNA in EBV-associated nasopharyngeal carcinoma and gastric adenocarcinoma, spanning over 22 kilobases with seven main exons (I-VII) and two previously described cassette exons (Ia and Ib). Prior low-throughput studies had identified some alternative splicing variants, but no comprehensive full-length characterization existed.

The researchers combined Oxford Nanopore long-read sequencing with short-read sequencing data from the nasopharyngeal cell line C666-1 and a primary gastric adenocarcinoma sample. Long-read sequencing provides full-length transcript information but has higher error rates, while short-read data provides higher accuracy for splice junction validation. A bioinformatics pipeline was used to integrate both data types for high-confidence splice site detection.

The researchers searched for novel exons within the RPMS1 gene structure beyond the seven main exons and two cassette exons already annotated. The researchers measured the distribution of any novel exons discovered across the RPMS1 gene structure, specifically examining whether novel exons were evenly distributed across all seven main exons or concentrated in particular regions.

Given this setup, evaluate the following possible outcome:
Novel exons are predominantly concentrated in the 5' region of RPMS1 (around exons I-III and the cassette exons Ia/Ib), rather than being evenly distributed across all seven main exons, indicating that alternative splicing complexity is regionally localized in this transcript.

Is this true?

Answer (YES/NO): NO